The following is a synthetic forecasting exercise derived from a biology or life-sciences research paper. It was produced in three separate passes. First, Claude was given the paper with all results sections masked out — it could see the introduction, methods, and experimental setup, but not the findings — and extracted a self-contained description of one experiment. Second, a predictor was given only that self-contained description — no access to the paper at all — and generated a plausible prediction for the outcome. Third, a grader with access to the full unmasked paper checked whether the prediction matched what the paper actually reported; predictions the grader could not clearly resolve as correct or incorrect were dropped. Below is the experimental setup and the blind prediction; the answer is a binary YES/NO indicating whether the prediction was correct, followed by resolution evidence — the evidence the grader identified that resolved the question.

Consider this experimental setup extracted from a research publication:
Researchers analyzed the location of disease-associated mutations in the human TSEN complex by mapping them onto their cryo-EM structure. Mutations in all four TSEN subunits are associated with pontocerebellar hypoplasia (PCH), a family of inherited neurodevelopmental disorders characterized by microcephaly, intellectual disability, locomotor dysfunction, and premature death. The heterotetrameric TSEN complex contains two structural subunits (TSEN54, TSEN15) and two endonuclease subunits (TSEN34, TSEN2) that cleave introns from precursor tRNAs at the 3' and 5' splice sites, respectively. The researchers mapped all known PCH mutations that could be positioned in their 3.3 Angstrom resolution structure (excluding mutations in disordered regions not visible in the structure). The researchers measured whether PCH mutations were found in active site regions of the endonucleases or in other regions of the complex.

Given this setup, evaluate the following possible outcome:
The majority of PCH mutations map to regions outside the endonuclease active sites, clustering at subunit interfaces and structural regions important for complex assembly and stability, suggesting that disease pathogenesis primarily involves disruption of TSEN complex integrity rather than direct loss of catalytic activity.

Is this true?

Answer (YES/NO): YES